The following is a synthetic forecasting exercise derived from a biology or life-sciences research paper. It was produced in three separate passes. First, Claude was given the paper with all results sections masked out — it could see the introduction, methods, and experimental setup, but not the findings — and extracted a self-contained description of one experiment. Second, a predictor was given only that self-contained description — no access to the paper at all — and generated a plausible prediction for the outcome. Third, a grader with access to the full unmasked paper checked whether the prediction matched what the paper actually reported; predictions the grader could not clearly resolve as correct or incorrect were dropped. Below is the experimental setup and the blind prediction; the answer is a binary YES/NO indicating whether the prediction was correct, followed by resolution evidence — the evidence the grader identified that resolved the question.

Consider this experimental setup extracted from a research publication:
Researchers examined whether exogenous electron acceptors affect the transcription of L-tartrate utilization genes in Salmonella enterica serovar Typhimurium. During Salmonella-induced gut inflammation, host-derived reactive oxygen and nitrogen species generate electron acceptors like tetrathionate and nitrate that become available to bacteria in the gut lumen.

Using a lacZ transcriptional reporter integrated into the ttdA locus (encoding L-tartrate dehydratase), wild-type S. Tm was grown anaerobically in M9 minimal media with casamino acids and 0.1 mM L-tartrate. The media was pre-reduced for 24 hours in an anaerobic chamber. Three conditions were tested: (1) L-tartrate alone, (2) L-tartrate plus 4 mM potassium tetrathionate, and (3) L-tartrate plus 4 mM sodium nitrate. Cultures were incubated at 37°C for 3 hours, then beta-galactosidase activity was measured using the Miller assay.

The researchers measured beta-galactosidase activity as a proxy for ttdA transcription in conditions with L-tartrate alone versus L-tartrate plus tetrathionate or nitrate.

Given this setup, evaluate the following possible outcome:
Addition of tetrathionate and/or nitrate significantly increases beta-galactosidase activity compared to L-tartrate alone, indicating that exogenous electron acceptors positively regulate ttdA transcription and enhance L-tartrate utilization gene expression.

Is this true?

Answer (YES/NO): NO